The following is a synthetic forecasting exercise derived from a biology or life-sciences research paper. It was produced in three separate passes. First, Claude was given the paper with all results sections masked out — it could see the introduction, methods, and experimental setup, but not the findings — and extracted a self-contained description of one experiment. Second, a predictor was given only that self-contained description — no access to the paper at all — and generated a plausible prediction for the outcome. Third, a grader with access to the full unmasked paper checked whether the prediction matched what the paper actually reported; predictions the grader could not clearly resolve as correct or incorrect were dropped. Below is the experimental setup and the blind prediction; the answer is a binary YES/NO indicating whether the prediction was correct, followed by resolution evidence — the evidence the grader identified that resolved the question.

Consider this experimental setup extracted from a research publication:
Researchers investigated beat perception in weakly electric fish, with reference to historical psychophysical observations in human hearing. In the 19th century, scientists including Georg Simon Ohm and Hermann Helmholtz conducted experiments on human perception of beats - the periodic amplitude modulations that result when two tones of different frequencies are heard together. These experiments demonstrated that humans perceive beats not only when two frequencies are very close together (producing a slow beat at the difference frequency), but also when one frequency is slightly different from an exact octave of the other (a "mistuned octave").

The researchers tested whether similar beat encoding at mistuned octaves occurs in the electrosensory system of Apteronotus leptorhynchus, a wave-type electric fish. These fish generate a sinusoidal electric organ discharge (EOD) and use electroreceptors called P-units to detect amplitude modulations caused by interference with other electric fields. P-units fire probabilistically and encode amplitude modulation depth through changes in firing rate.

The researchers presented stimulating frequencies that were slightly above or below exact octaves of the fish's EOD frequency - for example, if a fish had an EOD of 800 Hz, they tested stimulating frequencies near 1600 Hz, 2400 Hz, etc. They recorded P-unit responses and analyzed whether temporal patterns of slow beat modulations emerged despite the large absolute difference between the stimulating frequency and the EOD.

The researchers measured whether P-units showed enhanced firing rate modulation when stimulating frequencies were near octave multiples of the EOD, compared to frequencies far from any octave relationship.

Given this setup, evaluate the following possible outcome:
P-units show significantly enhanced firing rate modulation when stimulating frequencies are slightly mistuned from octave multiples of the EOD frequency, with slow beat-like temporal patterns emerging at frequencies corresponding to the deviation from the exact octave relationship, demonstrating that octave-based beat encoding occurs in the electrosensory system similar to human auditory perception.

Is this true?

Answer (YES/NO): YES